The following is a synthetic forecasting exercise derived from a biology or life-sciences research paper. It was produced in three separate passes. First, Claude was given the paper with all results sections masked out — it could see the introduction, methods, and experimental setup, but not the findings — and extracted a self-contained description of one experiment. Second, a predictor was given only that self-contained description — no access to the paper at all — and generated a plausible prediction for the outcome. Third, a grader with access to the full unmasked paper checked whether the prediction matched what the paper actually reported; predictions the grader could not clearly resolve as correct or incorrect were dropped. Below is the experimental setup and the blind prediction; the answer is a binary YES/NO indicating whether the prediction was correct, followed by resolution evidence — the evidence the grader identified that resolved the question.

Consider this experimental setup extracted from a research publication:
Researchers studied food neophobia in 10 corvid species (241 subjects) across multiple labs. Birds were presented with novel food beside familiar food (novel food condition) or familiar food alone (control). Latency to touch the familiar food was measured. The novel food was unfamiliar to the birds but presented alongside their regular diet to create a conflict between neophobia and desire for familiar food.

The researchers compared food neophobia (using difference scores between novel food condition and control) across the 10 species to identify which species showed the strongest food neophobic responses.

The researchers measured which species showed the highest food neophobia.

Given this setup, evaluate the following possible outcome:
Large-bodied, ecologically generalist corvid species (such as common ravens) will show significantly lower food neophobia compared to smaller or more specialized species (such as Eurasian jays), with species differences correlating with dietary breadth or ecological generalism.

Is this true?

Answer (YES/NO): NO